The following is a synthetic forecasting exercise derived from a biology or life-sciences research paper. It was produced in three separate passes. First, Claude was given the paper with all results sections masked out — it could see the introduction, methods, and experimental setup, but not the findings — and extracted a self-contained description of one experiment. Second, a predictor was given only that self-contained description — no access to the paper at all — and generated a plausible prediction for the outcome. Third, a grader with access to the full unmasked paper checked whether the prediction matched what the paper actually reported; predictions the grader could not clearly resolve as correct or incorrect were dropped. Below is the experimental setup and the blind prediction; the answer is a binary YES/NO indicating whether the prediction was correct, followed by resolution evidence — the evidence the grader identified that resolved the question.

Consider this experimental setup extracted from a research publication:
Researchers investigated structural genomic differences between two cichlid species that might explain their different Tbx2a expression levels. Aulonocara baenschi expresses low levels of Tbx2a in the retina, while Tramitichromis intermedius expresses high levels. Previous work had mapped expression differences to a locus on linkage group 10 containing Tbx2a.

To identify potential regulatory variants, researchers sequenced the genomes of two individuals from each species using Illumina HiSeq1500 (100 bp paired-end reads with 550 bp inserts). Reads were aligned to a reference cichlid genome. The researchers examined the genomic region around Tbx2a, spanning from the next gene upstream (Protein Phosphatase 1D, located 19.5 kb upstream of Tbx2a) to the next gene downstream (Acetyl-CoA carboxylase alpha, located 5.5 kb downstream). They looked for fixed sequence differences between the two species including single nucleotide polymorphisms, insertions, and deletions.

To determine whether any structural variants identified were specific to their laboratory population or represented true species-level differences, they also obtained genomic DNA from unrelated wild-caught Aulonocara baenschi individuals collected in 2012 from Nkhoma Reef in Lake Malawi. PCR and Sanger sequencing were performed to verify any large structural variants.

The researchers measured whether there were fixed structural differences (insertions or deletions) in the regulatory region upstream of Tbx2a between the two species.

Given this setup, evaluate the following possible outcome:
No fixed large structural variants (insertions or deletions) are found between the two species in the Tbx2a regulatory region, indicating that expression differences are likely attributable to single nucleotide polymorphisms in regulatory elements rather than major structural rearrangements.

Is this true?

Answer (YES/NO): NO